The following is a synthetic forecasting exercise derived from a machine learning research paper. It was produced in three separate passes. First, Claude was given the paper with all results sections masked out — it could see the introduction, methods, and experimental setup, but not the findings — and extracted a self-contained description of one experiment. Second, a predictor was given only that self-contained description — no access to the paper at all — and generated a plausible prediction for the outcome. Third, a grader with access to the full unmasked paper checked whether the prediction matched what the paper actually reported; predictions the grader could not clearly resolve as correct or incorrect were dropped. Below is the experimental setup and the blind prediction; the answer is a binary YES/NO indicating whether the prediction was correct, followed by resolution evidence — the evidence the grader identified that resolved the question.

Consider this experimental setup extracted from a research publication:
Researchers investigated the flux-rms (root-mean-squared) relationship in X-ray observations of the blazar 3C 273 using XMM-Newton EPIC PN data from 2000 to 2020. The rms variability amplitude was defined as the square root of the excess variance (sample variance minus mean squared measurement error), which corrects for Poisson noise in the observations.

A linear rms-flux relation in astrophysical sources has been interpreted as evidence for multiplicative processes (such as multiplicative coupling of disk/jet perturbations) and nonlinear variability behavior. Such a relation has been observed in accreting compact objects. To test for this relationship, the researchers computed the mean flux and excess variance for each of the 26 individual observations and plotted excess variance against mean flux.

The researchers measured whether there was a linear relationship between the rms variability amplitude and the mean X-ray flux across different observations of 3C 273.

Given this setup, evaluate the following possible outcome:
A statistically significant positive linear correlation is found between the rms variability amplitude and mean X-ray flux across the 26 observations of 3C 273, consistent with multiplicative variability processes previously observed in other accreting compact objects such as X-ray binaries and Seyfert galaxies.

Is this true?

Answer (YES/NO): NO